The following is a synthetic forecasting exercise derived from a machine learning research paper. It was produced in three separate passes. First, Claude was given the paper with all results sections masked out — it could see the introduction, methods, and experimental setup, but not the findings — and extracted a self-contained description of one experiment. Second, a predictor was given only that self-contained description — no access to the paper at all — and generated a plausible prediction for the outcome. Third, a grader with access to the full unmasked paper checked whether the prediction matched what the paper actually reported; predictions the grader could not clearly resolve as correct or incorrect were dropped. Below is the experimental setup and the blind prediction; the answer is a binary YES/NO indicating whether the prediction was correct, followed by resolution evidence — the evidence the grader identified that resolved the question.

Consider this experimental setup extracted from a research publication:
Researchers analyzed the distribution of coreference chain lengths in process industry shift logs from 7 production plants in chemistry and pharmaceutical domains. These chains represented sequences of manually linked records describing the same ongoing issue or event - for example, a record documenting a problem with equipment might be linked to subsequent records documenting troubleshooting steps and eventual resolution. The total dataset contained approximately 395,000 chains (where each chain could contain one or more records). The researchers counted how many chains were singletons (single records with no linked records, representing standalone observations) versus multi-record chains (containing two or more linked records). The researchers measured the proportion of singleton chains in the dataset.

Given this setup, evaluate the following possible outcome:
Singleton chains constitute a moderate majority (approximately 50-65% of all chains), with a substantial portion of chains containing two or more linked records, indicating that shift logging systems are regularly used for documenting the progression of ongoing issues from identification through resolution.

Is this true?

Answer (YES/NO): NO